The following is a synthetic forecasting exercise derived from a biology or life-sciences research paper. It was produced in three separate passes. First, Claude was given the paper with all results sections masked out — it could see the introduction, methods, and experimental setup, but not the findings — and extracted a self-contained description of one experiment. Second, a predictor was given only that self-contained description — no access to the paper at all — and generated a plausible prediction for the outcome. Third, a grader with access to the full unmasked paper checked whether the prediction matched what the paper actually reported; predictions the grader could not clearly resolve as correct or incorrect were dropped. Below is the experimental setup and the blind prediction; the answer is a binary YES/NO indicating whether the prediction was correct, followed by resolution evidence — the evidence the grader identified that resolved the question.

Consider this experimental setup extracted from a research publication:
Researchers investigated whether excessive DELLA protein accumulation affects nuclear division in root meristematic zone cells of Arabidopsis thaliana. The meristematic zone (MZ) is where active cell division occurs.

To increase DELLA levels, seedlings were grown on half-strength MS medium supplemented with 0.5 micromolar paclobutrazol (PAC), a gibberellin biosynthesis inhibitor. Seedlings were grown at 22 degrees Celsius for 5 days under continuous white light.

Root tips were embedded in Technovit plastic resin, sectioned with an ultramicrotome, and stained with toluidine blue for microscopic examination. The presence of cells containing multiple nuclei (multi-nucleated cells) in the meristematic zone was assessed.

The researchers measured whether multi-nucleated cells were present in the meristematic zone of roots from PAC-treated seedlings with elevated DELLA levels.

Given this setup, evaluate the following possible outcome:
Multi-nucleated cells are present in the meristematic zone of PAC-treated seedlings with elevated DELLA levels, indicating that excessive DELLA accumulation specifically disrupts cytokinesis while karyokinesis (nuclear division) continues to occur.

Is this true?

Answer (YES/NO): YES